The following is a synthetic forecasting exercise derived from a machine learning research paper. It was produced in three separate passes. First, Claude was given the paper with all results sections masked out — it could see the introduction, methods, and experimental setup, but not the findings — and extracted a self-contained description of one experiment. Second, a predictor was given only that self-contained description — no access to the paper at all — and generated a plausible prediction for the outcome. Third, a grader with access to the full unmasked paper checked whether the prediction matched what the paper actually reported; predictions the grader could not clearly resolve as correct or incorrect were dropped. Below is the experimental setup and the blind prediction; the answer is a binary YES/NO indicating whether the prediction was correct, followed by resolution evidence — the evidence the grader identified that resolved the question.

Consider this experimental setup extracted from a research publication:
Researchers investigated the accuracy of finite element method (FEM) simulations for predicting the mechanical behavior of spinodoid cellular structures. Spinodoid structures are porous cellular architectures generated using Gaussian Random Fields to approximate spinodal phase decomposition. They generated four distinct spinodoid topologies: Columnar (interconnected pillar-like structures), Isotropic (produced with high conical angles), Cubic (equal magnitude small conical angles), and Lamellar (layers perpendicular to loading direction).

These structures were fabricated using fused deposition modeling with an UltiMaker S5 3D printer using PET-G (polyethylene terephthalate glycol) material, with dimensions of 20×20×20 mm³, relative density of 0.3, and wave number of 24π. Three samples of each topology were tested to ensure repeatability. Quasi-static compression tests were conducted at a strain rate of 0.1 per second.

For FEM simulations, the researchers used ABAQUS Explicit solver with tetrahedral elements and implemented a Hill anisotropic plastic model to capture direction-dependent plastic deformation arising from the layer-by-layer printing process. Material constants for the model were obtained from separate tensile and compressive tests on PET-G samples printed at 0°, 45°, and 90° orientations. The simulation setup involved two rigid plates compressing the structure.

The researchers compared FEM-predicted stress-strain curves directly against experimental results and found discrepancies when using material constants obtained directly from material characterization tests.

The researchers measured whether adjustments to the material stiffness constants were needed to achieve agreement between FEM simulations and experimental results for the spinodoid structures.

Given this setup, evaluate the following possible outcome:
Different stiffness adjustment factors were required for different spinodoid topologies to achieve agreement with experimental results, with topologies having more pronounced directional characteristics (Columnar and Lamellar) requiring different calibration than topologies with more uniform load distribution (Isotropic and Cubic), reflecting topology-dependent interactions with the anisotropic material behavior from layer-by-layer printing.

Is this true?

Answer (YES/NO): NO